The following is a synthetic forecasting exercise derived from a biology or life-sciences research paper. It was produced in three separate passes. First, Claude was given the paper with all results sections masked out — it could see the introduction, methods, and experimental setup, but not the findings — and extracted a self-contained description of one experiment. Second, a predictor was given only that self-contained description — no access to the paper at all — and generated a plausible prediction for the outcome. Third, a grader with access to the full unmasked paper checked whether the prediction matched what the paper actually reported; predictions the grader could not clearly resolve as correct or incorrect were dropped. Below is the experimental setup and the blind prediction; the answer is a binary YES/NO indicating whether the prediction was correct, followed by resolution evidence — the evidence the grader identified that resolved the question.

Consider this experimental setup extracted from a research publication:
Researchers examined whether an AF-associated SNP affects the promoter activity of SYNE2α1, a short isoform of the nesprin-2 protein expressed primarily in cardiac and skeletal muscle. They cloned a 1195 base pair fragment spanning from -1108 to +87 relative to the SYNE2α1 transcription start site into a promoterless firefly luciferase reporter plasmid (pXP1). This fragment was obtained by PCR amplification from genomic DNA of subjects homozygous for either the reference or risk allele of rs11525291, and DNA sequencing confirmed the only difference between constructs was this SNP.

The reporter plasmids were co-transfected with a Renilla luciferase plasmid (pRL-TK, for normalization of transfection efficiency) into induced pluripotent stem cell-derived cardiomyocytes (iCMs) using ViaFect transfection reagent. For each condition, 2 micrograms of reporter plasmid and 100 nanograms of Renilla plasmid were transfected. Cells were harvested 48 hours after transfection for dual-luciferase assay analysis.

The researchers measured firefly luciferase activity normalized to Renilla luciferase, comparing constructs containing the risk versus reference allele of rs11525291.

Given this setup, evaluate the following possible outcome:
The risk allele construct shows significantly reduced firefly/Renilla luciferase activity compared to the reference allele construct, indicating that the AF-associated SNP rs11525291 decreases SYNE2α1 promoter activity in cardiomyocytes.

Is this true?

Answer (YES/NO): YES